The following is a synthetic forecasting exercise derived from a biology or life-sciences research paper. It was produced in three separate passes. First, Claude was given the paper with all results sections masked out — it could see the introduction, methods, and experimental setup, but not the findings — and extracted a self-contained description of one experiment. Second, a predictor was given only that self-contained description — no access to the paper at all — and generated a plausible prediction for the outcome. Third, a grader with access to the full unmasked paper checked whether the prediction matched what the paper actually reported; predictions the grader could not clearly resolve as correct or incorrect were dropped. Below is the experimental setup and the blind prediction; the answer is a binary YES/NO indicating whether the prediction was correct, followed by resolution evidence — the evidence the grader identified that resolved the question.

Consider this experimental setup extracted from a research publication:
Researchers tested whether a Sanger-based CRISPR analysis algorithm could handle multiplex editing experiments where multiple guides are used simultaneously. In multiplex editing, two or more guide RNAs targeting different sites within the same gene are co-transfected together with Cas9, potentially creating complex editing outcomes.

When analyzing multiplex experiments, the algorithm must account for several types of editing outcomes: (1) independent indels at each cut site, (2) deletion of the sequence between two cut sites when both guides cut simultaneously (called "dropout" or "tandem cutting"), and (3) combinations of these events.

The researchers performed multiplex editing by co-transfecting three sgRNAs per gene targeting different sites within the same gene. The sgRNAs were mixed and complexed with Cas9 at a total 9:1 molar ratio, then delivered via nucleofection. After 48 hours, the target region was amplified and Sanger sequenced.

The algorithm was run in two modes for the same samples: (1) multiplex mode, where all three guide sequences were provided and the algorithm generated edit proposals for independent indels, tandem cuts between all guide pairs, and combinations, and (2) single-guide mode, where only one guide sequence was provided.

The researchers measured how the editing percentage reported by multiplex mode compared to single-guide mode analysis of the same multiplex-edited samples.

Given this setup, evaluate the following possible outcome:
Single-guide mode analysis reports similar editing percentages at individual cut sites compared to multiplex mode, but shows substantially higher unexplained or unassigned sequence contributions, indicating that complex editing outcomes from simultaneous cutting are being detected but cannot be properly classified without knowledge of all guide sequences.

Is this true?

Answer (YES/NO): NO